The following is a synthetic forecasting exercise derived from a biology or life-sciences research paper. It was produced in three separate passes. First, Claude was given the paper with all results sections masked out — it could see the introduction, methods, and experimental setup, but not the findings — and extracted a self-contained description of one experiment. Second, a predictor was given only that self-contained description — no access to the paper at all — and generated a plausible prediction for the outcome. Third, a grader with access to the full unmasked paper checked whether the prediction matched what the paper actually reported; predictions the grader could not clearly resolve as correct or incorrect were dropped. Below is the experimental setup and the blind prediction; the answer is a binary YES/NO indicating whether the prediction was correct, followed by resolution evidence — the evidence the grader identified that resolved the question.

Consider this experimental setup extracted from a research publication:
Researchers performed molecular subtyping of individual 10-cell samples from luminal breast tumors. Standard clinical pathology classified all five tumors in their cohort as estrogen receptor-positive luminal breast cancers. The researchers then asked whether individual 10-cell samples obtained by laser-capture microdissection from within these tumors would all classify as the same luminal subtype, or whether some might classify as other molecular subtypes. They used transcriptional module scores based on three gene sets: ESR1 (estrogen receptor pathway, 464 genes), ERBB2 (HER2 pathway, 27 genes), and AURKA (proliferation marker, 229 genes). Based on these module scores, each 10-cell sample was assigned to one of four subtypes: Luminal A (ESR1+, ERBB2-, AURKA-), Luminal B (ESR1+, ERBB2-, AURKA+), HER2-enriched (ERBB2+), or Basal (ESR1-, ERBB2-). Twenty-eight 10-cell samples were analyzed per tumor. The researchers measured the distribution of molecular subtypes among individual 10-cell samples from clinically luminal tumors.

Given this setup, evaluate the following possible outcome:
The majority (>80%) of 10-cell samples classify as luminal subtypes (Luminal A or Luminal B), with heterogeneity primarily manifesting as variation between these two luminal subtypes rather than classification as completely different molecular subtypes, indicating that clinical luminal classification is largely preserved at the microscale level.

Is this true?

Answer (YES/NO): NO